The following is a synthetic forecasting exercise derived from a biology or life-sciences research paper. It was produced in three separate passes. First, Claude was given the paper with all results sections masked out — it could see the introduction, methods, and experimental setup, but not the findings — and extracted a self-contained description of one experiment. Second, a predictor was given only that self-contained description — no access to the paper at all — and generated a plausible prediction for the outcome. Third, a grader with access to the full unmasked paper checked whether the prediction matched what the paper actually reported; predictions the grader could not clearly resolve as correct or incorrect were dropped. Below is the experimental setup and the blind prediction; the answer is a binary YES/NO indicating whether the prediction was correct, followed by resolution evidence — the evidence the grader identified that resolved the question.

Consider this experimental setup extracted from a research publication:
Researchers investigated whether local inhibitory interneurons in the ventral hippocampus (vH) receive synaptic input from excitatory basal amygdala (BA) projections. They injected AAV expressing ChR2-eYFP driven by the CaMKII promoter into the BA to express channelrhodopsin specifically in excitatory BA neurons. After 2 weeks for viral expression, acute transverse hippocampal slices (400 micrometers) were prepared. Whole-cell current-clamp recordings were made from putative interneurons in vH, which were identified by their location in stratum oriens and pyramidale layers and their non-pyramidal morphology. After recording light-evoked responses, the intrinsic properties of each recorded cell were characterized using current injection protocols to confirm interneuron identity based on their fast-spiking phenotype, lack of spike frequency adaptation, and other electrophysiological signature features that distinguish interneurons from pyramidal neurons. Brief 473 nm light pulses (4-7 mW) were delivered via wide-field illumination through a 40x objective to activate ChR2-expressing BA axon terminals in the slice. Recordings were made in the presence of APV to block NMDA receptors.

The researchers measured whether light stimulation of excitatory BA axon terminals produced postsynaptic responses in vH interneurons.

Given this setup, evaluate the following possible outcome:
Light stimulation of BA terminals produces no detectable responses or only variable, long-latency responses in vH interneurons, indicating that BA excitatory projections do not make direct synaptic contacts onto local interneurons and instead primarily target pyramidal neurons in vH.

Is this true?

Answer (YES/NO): NO